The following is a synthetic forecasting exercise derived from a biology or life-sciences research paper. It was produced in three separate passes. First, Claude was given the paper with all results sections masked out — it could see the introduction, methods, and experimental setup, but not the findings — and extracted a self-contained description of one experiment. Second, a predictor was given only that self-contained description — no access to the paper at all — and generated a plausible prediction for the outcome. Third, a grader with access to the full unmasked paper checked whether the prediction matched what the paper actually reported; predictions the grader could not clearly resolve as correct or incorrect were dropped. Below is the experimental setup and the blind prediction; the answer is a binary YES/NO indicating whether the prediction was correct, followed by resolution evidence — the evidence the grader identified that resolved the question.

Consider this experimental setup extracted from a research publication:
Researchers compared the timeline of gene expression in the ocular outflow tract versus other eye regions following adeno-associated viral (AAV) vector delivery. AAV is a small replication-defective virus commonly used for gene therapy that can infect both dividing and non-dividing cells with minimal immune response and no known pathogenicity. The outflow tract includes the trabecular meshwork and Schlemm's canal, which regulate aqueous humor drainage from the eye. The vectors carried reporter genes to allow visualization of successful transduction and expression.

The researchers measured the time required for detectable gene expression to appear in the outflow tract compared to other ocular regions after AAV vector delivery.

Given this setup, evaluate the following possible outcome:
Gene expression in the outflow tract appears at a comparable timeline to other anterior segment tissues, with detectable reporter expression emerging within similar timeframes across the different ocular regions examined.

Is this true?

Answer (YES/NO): NO